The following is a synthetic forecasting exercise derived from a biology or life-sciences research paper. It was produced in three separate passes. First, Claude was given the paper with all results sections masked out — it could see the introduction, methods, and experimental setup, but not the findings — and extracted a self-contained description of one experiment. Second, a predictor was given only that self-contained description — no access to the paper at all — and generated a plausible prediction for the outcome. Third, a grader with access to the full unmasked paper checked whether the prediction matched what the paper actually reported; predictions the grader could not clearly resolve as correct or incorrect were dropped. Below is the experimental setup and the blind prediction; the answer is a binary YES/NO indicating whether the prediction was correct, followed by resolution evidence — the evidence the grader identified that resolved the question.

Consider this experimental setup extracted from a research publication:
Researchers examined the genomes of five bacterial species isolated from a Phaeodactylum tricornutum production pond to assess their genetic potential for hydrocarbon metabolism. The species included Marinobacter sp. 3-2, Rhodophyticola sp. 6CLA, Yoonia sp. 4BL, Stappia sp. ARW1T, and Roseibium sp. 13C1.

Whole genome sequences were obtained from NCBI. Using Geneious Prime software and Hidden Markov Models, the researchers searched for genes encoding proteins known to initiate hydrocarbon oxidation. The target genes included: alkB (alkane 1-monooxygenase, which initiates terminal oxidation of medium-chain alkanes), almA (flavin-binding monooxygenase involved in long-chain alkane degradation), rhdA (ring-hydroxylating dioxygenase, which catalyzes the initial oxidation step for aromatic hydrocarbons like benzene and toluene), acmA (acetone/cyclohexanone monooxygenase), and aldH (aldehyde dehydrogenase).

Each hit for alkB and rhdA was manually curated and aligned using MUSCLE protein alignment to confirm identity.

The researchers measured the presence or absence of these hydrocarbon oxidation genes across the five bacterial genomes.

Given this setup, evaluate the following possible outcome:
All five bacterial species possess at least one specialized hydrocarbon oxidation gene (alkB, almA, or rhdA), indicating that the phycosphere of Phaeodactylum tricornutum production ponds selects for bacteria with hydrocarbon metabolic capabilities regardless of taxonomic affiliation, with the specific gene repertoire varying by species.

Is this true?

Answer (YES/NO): NO